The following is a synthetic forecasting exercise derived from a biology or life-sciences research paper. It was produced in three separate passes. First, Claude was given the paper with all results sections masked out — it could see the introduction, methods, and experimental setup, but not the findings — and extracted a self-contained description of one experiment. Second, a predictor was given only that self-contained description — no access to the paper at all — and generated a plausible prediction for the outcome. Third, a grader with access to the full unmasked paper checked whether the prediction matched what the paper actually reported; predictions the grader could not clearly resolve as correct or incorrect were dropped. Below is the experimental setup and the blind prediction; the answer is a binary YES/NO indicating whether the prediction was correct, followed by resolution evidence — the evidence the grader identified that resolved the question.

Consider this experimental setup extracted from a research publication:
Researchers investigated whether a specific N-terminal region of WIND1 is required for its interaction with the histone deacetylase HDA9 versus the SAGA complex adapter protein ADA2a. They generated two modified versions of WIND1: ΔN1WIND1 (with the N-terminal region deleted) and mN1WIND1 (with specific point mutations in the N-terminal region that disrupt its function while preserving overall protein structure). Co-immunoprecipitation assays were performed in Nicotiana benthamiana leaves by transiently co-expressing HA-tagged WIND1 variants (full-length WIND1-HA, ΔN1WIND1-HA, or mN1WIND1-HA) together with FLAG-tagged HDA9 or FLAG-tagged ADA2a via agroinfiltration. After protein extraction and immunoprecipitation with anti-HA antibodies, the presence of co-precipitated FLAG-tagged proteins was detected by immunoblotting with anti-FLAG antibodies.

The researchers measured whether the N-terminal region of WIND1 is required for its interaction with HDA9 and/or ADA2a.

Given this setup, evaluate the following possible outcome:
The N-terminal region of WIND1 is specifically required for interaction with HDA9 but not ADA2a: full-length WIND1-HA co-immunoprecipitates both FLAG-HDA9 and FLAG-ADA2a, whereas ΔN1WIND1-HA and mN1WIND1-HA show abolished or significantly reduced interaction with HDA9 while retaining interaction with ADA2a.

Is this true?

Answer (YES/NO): NO